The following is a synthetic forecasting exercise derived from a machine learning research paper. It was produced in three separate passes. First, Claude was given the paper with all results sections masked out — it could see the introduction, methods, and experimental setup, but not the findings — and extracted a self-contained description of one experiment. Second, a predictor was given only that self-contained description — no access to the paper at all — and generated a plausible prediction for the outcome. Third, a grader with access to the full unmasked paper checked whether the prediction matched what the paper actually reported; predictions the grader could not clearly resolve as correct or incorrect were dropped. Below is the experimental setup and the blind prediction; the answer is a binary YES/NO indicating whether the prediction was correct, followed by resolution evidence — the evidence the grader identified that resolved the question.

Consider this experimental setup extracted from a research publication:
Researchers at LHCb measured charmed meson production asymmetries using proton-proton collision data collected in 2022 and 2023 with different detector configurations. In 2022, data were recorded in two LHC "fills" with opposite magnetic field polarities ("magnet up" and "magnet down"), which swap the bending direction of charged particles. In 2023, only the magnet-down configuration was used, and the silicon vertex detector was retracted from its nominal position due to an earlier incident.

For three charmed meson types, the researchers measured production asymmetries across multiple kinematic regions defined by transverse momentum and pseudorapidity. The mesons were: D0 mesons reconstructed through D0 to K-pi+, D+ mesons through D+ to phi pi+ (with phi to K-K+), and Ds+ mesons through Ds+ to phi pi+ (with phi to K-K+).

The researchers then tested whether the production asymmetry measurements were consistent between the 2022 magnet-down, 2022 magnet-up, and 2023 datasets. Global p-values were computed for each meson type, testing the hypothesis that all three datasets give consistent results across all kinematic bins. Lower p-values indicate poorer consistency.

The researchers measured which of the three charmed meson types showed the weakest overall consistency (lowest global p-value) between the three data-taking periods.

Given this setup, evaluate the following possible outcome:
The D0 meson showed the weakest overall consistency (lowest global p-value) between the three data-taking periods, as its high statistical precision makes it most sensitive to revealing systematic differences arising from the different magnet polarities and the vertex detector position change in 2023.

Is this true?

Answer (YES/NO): NO